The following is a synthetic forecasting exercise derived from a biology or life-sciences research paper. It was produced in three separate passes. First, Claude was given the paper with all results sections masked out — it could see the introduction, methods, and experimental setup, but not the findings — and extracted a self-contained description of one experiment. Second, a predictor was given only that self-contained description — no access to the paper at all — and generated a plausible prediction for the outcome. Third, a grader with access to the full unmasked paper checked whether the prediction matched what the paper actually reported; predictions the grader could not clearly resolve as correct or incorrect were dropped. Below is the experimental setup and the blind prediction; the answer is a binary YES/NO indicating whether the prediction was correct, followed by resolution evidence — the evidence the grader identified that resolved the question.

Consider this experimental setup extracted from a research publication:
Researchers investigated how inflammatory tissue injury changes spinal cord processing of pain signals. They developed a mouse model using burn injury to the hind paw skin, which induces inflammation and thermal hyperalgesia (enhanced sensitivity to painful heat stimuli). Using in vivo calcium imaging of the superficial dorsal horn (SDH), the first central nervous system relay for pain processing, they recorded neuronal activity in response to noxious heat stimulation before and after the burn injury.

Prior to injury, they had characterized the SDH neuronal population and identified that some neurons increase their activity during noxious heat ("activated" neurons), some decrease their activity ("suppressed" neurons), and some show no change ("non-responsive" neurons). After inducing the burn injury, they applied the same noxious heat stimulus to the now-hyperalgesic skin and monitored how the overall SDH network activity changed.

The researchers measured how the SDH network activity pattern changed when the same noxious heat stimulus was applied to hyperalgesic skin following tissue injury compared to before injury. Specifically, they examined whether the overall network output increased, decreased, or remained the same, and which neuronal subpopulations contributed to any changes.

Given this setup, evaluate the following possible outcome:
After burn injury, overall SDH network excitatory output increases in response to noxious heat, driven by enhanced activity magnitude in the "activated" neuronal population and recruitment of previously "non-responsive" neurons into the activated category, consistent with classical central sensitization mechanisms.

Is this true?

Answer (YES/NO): NO